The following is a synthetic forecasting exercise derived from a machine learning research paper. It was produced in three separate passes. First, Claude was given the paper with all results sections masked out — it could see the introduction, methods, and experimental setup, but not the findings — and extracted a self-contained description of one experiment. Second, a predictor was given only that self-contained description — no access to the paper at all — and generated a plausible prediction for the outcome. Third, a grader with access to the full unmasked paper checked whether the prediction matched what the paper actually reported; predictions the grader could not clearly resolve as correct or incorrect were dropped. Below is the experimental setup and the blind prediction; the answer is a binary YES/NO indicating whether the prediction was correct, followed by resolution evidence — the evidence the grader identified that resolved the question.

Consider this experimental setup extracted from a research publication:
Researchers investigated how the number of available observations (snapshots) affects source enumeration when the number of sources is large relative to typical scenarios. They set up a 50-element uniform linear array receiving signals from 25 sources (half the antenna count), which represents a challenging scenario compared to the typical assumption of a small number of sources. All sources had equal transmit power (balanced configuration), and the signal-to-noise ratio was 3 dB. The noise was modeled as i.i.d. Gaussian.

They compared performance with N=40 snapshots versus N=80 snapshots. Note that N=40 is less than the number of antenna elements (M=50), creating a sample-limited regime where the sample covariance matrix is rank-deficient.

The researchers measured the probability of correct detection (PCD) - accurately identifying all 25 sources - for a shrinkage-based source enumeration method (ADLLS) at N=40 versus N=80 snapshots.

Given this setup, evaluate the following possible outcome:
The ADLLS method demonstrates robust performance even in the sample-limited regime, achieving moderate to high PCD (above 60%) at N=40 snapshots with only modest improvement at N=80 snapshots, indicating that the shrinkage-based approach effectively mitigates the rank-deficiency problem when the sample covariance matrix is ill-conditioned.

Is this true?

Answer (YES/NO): NO